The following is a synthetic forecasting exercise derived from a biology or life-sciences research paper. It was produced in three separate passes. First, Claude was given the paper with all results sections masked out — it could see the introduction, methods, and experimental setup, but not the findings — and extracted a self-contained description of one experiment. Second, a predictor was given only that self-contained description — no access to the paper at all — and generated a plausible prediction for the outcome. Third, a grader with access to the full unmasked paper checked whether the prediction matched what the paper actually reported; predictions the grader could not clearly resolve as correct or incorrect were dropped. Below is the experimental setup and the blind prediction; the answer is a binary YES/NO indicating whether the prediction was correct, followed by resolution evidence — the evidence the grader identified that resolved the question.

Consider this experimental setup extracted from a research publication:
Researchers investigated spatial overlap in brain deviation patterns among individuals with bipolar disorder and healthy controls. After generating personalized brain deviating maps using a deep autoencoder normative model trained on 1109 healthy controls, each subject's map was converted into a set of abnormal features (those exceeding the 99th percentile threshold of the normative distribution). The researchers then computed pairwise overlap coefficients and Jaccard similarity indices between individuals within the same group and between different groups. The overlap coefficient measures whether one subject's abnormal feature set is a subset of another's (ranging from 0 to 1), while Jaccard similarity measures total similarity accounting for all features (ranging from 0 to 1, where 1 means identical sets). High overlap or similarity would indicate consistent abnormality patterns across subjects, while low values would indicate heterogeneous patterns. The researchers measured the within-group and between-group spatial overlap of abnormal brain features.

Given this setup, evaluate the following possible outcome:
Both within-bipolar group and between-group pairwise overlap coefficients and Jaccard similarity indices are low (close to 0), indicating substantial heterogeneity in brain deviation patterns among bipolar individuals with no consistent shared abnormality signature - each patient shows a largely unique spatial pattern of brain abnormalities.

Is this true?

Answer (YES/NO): NO